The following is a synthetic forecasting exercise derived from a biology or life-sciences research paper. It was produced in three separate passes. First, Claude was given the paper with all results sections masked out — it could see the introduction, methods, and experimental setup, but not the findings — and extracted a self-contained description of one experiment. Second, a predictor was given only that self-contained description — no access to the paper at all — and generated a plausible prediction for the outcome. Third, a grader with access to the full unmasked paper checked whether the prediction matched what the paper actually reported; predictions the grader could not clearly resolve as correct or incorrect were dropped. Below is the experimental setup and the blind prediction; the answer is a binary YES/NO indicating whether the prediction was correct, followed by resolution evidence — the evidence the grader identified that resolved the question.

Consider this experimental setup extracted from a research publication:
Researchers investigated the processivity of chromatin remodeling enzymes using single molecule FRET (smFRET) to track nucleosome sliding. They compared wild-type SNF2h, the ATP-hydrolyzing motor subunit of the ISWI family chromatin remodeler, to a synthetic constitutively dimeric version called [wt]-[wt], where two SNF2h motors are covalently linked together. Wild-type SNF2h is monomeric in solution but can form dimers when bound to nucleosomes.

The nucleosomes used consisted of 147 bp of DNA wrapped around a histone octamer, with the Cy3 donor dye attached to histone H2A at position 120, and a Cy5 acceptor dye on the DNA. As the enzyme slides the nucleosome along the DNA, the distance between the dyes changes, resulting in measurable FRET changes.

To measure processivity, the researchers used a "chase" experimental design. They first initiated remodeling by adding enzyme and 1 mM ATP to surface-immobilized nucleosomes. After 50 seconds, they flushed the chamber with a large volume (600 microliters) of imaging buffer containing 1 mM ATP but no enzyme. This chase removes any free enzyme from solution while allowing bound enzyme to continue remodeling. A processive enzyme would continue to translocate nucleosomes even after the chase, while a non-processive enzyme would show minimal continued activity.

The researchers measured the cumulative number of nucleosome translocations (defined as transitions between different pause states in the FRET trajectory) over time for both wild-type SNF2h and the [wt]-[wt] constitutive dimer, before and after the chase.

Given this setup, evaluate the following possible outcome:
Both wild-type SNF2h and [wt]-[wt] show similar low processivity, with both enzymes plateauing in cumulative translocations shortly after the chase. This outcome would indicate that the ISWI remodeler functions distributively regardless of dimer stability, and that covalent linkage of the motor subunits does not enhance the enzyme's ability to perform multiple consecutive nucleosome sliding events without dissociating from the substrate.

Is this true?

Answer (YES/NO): NO